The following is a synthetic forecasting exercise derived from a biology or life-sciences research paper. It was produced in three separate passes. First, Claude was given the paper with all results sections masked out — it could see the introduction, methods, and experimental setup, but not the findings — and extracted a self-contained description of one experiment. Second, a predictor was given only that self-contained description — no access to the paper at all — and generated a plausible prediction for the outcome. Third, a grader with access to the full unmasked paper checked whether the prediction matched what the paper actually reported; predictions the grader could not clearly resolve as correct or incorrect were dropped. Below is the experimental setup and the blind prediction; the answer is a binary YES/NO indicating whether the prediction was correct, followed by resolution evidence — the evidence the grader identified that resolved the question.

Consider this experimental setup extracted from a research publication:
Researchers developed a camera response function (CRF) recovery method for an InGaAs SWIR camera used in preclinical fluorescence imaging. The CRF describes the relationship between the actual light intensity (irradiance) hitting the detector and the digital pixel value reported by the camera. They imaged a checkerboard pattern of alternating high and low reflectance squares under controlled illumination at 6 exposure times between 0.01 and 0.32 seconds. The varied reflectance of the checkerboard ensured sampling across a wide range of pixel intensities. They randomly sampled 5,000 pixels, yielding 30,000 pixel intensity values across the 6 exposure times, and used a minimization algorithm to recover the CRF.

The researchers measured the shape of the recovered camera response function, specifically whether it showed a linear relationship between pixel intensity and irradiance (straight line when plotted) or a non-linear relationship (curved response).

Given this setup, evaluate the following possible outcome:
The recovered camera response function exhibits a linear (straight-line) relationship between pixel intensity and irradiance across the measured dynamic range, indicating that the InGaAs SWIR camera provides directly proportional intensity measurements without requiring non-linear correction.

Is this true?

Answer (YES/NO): NO